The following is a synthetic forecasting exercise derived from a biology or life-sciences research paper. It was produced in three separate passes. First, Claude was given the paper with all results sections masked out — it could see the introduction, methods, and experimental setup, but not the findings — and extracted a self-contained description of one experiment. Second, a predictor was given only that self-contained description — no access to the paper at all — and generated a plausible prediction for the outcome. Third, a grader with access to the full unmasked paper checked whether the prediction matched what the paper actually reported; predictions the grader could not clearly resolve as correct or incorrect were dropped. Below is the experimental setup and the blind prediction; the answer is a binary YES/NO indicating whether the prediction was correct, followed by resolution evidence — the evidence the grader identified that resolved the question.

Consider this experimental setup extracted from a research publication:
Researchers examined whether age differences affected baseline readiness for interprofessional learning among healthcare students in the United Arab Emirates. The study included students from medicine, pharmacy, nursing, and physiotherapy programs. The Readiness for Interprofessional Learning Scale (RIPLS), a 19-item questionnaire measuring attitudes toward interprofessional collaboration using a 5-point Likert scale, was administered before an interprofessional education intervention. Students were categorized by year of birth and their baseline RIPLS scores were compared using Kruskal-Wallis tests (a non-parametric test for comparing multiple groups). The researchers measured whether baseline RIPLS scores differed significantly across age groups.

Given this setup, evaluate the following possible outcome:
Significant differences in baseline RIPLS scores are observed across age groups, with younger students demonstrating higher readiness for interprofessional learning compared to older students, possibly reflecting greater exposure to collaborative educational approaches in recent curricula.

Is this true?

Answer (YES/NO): NO